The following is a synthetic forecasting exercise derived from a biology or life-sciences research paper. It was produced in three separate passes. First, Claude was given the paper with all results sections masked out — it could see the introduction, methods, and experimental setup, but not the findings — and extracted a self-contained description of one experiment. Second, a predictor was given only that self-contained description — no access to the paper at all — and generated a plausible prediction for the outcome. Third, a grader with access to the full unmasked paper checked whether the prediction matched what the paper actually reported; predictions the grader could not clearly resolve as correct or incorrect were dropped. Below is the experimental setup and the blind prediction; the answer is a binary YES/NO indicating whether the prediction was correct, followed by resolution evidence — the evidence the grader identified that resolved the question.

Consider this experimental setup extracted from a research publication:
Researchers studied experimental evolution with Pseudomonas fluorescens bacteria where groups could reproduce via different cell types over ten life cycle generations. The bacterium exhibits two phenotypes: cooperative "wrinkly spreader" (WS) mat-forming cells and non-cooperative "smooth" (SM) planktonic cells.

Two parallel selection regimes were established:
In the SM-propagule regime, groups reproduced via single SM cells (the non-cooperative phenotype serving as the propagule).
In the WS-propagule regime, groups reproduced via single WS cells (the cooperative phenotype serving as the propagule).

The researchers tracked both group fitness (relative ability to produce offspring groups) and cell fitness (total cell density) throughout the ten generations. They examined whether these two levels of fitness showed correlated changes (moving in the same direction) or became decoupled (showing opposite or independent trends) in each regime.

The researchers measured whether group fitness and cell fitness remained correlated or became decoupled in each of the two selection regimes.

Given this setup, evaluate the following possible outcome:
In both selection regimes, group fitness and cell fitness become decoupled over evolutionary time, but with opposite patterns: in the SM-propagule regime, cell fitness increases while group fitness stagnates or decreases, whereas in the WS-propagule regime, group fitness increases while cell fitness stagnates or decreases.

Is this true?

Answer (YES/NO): NO